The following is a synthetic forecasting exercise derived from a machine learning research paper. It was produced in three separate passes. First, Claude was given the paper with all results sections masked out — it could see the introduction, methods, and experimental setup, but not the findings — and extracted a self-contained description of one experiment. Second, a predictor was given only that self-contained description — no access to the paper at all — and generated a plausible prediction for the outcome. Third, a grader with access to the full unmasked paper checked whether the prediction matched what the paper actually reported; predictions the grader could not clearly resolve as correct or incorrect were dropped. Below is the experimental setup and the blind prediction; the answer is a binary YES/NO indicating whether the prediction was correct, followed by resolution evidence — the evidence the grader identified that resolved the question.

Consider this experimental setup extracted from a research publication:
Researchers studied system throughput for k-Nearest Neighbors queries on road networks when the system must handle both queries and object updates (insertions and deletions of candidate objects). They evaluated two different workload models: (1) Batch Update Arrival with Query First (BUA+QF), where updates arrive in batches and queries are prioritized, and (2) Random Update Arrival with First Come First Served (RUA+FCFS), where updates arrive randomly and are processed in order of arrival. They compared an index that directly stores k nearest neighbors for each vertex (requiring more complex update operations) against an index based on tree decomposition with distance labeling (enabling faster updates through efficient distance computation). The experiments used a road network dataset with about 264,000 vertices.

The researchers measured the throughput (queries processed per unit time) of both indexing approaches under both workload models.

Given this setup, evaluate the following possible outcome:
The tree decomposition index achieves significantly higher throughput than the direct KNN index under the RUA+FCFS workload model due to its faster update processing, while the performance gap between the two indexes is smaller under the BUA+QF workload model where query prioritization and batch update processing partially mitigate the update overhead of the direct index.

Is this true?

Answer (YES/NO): NO